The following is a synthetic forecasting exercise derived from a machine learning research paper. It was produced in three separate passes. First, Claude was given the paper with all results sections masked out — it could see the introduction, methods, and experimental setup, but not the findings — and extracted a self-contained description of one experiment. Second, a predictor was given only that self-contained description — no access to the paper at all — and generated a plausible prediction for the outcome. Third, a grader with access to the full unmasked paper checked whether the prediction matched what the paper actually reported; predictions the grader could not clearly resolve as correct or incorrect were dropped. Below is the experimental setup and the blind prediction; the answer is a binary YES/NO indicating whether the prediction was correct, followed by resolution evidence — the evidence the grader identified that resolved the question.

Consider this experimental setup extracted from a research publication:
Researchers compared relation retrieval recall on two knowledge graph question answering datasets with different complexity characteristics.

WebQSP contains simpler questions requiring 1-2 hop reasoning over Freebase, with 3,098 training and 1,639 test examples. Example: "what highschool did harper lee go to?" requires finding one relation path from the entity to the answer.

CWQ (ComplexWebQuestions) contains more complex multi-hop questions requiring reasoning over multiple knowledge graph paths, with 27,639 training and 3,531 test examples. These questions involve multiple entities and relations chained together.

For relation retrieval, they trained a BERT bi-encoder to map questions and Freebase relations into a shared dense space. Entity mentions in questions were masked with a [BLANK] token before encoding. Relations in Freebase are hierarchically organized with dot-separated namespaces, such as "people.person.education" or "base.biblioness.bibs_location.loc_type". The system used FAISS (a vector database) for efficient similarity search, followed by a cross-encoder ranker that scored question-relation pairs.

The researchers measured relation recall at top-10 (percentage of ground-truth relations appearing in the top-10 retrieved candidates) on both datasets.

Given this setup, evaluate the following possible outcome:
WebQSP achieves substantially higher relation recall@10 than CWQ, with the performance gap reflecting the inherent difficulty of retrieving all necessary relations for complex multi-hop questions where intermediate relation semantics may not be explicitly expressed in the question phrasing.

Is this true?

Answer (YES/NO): NO